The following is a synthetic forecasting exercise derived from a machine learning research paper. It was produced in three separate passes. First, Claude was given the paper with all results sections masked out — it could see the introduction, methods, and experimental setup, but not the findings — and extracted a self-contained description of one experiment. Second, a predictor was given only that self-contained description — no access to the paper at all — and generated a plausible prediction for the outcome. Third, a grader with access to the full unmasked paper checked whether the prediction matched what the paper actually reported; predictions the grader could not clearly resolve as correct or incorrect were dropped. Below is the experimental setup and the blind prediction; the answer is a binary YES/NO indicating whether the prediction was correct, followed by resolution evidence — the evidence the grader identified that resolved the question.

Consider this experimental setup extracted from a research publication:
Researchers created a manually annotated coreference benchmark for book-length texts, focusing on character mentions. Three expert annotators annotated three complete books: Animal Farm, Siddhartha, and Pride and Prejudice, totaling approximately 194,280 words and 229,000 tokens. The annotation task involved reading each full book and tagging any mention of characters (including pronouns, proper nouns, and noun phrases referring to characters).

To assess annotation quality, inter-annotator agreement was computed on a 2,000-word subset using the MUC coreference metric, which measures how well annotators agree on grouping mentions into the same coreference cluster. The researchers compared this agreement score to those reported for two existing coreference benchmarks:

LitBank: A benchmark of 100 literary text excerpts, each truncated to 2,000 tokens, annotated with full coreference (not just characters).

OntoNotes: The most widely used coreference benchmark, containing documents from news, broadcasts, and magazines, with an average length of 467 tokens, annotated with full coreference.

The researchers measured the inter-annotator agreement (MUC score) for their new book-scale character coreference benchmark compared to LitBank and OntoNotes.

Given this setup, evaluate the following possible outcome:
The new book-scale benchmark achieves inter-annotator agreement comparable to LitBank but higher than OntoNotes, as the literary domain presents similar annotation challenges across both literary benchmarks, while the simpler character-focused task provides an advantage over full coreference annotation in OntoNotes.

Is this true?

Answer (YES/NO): YES